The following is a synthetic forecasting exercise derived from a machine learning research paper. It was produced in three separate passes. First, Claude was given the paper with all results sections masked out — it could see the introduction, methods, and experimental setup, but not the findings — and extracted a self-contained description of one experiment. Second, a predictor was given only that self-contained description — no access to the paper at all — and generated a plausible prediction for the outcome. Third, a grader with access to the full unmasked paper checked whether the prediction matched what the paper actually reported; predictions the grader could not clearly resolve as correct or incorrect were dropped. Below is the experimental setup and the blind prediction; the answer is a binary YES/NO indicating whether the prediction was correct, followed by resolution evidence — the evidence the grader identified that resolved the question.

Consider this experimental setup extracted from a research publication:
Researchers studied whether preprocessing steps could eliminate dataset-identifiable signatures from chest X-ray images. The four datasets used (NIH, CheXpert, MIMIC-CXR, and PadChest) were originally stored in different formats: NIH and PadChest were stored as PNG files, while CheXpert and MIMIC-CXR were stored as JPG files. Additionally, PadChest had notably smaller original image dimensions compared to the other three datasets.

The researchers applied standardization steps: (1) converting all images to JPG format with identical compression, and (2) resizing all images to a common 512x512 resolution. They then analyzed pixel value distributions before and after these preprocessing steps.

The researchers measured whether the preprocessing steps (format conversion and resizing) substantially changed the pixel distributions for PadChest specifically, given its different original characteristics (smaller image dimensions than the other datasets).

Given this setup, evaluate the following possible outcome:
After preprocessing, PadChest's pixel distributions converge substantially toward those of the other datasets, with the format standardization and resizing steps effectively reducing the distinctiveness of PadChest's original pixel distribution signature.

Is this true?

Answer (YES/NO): YES